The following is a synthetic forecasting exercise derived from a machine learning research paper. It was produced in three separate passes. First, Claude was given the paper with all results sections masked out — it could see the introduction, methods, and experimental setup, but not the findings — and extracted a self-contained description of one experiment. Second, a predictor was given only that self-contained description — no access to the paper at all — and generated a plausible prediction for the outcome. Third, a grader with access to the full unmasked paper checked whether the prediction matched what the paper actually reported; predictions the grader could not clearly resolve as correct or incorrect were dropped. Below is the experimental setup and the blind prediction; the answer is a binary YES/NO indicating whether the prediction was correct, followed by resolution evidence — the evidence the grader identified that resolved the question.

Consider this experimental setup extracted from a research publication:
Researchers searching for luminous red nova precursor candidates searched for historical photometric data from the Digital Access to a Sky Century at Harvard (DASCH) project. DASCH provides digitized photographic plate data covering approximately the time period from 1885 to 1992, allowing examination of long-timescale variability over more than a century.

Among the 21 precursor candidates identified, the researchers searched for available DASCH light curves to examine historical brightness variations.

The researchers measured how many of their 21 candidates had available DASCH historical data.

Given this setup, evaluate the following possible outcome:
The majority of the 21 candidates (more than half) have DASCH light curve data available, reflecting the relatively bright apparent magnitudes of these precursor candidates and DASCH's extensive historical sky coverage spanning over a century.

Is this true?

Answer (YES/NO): YES